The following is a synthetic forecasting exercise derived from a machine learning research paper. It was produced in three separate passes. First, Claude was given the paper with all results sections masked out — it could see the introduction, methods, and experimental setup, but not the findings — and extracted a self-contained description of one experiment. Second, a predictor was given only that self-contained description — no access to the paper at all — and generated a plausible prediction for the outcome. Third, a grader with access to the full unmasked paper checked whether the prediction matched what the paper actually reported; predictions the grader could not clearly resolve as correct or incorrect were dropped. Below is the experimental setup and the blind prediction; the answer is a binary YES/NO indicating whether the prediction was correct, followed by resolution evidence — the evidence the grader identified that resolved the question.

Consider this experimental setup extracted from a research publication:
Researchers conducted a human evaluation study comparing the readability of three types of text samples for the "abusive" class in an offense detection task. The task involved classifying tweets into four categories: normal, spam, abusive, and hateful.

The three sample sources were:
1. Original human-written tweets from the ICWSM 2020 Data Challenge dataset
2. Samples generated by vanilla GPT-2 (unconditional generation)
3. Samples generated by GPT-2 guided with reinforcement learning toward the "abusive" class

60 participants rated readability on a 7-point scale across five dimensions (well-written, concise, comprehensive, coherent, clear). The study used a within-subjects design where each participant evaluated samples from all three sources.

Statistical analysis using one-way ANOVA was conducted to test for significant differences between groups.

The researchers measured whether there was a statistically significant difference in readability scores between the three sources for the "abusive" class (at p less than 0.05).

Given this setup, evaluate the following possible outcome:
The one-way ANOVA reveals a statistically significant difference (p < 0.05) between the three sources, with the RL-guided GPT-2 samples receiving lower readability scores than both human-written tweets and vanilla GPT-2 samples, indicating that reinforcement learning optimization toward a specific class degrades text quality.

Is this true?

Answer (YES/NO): NO